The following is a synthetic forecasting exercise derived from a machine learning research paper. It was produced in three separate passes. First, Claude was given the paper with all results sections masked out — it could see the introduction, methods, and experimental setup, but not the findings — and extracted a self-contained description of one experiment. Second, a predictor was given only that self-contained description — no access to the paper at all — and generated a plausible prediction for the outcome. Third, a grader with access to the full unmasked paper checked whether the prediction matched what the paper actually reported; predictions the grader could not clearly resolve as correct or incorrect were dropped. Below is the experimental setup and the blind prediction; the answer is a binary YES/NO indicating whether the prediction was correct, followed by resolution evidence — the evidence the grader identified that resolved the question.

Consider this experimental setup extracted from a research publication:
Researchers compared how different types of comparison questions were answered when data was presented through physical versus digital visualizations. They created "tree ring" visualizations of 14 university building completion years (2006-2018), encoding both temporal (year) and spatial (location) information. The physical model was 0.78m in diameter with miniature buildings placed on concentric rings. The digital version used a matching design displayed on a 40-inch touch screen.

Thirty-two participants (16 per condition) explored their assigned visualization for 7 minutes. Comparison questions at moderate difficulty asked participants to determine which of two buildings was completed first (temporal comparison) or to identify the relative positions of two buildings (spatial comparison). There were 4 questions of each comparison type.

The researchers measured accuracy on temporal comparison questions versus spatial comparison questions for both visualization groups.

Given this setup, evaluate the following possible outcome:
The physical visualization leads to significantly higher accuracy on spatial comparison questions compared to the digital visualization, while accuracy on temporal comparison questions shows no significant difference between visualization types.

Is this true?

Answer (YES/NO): NO